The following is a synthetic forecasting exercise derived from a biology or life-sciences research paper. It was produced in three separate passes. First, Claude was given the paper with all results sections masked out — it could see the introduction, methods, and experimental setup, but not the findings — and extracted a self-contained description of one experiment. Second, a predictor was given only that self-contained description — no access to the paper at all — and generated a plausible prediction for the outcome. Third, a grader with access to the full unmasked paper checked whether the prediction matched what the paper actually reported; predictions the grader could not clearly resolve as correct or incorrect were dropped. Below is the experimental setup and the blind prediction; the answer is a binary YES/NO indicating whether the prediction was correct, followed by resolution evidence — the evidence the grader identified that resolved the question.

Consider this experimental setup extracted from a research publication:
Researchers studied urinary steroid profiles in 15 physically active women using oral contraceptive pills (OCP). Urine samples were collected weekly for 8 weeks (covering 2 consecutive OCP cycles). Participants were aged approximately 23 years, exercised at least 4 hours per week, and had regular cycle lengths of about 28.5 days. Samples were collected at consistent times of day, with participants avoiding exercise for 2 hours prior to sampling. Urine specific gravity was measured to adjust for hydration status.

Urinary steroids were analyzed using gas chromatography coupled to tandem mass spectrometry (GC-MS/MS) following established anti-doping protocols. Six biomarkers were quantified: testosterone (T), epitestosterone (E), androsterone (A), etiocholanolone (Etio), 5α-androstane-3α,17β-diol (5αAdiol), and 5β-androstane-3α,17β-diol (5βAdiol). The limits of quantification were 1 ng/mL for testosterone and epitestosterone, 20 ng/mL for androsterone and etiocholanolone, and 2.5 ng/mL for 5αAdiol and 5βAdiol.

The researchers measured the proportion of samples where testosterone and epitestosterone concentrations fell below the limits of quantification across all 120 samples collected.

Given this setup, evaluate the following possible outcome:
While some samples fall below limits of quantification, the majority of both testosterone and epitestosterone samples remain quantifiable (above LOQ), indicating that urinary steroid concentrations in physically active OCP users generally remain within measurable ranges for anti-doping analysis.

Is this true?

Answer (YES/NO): NO